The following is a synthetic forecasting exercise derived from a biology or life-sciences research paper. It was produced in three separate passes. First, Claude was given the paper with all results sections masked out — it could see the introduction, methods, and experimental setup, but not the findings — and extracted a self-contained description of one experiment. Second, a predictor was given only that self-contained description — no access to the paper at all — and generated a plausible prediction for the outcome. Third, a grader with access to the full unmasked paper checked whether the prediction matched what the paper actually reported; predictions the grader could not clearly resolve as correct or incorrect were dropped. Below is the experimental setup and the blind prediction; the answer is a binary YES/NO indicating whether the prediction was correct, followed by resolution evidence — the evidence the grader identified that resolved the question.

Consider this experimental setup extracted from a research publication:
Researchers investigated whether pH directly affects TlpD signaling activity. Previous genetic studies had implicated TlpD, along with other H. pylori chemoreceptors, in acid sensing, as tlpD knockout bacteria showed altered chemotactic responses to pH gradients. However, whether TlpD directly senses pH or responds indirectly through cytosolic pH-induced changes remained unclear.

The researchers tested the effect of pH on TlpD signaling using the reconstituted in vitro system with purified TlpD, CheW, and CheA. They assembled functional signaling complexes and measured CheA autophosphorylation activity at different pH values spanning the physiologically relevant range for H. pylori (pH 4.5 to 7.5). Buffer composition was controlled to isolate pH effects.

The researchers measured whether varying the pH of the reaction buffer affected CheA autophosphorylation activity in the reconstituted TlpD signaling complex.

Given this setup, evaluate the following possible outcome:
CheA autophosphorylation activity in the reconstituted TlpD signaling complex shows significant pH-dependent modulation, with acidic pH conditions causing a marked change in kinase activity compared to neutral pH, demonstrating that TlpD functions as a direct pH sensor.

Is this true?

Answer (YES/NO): NO